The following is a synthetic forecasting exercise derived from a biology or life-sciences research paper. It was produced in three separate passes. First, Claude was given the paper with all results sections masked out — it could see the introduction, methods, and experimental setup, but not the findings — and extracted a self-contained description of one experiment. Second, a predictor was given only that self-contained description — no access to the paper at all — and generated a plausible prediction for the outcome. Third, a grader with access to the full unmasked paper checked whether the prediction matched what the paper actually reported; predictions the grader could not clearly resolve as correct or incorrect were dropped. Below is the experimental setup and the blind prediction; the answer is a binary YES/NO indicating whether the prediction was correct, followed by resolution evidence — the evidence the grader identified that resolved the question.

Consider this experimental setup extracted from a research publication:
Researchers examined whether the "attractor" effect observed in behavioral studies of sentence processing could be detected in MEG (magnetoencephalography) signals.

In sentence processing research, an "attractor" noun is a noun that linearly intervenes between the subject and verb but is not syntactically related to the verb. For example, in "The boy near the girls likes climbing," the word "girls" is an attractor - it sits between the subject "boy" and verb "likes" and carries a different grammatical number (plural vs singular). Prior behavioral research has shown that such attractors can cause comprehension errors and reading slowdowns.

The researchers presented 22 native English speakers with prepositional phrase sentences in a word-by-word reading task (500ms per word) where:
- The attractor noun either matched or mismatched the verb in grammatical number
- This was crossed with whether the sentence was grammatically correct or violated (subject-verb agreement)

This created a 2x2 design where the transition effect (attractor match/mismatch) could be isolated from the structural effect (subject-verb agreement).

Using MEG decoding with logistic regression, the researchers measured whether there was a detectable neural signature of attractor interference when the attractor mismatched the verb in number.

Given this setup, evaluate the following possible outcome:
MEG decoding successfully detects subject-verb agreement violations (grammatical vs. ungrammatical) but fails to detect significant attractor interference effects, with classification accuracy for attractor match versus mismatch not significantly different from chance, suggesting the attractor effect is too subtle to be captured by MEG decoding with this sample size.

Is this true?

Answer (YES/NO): YES